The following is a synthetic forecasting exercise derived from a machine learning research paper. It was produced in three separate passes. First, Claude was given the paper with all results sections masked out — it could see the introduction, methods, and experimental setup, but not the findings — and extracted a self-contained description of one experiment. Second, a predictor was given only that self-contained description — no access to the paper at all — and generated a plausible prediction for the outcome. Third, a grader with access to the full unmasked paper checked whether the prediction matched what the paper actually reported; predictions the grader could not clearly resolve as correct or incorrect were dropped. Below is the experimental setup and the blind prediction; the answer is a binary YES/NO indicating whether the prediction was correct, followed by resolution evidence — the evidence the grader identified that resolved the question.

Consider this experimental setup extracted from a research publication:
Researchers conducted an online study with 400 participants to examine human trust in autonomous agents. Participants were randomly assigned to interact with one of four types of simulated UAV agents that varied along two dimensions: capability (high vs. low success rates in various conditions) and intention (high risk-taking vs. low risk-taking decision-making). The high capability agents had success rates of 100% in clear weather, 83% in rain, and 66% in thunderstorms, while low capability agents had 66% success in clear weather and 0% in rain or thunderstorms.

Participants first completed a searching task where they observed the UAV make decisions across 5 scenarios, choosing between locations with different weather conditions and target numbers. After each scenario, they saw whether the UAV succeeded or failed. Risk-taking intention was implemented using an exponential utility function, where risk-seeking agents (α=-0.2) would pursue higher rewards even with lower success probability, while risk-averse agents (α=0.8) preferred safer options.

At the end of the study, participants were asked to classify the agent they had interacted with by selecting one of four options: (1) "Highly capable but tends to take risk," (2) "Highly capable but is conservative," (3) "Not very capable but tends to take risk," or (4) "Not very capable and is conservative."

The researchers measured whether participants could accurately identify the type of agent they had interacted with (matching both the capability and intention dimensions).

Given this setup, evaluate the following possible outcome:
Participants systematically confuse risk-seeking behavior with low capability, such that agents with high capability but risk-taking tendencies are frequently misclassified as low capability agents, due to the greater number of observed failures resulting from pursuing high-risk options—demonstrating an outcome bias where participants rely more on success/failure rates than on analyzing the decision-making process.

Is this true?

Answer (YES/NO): NO